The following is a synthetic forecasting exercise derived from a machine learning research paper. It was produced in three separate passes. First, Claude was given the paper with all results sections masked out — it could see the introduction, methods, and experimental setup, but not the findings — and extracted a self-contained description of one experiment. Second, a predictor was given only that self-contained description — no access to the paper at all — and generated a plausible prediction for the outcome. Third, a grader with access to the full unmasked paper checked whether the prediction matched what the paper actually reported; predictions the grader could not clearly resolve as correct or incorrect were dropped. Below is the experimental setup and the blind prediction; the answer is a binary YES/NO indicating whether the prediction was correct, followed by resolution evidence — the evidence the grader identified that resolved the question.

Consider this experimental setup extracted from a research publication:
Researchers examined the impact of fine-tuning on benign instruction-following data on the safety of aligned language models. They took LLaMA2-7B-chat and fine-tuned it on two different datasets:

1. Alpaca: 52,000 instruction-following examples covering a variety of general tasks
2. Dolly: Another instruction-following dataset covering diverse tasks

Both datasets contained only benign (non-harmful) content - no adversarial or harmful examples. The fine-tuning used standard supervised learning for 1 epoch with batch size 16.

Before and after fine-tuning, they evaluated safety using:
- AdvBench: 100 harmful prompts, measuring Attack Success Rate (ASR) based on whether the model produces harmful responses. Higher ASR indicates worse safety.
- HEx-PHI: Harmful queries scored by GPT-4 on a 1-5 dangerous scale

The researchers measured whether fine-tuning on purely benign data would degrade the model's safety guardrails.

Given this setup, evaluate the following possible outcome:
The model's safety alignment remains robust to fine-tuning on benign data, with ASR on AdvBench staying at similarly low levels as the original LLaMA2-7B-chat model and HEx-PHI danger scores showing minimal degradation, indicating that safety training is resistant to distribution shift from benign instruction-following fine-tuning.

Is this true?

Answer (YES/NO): NO